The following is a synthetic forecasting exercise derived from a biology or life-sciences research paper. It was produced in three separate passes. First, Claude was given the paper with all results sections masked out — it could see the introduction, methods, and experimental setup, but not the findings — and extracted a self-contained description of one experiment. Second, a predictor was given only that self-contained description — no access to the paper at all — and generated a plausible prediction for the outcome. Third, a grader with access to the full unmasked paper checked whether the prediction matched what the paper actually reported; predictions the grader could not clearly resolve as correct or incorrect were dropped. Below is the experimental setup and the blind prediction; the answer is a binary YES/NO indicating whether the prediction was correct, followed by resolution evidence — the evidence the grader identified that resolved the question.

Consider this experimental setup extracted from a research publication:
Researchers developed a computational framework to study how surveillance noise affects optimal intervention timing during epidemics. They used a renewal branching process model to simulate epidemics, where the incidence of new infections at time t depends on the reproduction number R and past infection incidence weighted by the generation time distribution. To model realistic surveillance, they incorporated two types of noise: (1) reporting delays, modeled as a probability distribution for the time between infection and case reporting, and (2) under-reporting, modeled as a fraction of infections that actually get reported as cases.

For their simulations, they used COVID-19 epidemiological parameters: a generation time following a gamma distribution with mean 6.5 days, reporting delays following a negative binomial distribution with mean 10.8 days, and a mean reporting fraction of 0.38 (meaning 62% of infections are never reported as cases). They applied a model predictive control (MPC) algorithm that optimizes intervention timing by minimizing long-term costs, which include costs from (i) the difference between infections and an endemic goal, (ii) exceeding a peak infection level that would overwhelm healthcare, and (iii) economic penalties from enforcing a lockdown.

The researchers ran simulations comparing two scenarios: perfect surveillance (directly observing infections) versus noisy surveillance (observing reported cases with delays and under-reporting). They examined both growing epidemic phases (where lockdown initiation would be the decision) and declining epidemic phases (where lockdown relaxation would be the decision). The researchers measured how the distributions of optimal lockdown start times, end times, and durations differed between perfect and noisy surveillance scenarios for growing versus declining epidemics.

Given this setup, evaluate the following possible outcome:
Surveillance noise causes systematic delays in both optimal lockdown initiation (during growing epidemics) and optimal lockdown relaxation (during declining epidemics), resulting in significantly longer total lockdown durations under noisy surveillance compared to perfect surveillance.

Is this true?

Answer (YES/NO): NO